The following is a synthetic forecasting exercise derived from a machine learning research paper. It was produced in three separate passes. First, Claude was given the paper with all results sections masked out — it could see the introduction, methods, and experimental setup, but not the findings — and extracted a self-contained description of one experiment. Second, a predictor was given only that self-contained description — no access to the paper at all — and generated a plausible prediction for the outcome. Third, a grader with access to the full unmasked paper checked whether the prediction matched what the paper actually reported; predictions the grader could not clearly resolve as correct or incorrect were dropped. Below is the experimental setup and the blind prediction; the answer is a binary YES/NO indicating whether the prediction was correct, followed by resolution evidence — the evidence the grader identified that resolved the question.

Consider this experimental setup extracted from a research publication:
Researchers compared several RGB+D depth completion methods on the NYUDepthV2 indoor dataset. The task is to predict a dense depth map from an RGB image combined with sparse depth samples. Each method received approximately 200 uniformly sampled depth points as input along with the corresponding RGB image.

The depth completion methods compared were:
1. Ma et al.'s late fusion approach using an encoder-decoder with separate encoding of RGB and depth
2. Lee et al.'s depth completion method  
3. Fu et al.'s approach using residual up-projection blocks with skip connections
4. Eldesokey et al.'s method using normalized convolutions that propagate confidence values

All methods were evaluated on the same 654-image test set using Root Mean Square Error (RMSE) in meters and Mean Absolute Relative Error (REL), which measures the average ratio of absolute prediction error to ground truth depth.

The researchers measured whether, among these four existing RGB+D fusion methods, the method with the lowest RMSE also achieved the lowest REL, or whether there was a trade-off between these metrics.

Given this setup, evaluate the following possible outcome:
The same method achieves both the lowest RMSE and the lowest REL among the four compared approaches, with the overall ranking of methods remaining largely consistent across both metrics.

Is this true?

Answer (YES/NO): YES